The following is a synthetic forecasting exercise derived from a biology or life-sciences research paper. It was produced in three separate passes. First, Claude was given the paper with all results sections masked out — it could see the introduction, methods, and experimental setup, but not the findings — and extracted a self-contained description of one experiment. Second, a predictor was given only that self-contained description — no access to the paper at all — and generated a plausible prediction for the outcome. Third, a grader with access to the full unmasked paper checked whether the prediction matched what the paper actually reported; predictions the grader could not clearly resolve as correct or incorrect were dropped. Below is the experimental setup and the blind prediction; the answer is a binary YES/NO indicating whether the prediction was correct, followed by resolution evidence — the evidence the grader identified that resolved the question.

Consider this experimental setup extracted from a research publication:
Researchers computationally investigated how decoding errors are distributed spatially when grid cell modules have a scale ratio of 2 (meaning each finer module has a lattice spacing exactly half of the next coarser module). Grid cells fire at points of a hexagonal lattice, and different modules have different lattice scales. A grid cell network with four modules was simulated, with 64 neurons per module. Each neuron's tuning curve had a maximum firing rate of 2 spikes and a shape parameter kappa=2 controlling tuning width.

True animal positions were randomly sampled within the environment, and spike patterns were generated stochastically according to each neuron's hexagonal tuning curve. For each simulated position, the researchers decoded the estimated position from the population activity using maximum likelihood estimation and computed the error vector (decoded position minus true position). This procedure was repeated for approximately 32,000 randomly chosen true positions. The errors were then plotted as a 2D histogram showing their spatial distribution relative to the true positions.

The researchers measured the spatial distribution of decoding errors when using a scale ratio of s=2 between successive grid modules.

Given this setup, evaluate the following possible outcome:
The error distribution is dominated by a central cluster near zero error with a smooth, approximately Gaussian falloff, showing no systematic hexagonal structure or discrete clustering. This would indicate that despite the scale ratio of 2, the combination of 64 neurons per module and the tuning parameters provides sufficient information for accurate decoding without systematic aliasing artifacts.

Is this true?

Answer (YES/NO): NO